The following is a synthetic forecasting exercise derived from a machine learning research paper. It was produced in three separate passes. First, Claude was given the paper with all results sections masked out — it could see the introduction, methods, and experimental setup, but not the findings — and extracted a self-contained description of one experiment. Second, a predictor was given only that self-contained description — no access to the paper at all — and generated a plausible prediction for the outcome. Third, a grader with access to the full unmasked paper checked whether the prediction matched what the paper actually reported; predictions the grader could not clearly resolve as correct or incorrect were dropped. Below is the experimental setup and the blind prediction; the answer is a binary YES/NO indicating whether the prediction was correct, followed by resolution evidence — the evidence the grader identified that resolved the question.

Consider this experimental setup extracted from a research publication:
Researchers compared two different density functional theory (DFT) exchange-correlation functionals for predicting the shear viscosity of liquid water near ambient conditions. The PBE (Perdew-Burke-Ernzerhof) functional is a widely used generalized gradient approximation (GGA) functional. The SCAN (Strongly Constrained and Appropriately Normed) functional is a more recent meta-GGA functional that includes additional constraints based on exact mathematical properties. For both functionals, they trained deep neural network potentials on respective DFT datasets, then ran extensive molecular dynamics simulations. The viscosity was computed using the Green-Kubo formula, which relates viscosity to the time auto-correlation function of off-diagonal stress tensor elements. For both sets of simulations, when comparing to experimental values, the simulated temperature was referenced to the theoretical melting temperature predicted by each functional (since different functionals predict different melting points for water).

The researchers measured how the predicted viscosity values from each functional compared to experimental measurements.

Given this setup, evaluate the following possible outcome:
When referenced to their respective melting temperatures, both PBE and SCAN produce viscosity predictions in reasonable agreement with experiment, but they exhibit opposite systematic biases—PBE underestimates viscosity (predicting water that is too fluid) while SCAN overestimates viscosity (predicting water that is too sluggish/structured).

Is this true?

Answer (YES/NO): NO